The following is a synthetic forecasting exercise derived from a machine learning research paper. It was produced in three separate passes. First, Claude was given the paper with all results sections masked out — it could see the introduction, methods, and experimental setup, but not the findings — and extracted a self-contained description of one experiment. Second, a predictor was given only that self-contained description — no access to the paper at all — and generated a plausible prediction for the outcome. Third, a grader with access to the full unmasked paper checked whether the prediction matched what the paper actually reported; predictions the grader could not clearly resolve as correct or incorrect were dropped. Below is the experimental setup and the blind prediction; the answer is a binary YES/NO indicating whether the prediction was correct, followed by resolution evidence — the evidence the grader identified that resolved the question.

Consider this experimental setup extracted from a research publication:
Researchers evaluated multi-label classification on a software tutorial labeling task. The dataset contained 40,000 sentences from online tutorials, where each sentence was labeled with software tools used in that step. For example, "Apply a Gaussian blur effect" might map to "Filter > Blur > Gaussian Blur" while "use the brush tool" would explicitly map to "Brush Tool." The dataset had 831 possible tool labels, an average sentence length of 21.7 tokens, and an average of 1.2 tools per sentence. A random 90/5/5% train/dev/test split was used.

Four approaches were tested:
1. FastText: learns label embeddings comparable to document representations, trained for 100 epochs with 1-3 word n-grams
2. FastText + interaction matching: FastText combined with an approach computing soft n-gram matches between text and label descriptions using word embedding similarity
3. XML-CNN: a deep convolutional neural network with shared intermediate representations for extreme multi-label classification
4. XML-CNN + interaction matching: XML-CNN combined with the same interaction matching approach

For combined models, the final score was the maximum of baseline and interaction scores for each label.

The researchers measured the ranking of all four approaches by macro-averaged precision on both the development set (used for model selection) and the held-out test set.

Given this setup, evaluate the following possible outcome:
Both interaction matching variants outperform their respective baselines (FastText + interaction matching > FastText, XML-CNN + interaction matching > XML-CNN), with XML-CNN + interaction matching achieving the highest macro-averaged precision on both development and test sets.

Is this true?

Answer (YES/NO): NO